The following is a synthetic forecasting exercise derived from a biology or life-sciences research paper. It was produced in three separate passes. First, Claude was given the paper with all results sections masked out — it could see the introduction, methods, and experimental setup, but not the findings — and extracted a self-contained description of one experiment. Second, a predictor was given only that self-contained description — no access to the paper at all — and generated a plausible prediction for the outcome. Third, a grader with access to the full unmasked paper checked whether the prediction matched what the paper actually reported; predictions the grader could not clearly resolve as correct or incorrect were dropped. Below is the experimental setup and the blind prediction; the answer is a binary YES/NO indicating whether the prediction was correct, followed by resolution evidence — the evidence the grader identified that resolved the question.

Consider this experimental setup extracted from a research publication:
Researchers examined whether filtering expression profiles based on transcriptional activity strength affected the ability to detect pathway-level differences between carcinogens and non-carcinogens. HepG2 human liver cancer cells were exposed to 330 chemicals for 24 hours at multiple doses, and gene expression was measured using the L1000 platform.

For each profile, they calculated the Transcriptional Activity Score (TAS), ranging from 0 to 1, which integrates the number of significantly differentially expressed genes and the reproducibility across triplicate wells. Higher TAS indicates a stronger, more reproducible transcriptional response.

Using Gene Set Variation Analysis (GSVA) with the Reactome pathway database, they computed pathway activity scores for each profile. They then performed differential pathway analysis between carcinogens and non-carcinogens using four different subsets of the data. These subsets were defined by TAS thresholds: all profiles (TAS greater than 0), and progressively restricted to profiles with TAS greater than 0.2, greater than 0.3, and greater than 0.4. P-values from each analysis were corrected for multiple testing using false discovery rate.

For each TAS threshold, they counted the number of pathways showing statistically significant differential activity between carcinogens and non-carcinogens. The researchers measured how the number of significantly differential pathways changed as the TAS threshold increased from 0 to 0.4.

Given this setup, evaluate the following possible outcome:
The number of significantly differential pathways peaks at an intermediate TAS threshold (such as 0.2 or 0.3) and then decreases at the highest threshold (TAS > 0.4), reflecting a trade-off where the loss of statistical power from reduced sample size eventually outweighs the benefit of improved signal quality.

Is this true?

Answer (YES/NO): NO